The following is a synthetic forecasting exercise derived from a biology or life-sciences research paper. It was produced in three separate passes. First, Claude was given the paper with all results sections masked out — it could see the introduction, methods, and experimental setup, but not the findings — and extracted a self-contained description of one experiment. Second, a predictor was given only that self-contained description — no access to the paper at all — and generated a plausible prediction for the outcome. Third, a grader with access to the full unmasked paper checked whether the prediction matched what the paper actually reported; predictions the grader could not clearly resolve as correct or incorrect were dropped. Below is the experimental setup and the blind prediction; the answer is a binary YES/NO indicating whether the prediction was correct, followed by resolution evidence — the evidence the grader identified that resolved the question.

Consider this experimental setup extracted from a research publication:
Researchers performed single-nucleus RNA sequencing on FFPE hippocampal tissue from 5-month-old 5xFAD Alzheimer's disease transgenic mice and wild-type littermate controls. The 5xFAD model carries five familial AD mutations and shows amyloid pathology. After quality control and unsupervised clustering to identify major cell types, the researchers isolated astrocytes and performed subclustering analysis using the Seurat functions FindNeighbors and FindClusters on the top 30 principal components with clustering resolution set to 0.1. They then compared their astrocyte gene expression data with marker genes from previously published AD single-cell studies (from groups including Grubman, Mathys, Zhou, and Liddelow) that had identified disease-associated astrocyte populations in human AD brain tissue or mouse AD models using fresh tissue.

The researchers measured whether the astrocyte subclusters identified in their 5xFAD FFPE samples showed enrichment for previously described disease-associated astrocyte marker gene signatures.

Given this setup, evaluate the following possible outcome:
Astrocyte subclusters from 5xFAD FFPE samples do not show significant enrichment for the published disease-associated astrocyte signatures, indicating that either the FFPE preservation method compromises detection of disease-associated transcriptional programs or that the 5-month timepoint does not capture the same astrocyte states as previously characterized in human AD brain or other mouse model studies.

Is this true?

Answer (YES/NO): NO